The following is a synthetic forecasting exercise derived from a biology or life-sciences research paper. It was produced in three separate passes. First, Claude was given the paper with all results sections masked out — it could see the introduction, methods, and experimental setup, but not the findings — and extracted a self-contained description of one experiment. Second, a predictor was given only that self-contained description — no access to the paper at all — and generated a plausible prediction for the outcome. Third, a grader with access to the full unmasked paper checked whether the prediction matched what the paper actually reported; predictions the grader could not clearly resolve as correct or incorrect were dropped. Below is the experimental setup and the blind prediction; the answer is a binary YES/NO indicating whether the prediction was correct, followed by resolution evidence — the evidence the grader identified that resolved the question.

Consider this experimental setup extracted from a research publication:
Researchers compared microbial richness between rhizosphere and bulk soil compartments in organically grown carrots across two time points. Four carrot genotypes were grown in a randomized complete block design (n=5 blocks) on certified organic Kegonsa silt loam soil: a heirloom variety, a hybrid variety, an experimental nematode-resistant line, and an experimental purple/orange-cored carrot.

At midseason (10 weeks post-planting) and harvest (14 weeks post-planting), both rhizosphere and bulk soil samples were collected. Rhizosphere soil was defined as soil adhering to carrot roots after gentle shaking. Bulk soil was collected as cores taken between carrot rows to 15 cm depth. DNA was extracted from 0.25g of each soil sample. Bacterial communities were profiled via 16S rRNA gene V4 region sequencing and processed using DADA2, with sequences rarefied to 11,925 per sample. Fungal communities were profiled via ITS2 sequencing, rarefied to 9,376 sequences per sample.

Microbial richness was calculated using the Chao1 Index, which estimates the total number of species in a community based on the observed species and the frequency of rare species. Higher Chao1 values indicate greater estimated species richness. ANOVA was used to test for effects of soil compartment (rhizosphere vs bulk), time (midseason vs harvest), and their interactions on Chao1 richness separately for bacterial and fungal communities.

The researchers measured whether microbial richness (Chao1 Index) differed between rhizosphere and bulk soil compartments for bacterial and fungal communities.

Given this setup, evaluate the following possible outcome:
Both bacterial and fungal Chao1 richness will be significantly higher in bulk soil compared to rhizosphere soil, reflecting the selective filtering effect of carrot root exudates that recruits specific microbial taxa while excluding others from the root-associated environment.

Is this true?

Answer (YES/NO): NO